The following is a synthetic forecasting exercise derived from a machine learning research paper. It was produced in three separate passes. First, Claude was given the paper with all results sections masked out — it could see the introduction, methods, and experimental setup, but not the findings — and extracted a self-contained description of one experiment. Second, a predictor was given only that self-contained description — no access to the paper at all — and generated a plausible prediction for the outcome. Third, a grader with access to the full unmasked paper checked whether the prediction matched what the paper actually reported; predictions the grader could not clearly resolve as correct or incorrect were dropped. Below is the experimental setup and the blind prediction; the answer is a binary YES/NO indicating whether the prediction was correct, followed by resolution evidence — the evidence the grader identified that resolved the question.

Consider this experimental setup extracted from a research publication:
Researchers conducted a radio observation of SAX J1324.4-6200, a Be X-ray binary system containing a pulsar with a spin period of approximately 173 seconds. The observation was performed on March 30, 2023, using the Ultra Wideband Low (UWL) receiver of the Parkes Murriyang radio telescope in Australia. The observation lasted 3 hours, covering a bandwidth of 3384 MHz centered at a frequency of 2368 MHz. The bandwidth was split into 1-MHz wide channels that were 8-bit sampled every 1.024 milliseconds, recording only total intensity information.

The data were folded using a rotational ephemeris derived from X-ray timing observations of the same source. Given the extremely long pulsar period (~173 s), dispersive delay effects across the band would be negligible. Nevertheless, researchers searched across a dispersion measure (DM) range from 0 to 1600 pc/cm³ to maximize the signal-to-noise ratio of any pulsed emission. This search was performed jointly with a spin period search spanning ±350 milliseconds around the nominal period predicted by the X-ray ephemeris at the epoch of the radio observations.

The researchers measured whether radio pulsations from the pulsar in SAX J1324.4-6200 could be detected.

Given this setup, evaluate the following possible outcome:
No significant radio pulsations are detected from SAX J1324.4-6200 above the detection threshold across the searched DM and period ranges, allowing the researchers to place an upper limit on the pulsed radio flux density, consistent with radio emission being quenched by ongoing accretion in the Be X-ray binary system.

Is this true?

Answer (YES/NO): YES